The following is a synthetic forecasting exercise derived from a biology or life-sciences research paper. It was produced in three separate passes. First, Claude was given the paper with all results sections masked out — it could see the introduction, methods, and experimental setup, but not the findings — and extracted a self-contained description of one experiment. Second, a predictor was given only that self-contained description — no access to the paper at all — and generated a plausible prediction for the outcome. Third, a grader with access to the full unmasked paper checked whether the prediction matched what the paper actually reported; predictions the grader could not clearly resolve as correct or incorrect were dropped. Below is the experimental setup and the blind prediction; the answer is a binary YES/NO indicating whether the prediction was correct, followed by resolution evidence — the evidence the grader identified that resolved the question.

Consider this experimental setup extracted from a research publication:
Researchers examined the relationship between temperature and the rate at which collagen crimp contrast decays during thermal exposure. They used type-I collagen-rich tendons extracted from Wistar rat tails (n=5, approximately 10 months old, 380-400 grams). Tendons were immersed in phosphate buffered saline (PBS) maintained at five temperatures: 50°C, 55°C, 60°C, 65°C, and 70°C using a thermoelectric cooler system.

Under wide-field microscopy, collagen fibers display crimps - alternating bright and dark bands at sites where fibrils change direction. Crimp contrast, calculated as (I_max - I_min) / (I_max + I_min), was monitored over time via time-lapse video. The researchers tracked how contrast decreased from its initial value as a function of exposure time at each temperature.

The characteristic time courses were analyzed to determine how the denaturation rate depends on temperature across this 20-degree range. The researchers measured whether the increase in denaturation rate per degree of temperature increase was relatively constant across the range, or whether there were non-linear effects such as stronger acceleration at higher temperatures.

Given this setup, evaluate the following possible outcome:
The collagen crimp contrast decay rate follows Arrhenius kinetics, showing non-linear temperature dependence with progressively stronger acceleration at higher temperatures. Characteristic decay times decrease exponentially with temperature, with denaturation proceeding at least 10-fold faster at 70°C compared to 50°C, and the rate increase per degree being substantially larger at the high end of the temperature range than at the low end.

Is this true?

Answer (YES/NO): YES